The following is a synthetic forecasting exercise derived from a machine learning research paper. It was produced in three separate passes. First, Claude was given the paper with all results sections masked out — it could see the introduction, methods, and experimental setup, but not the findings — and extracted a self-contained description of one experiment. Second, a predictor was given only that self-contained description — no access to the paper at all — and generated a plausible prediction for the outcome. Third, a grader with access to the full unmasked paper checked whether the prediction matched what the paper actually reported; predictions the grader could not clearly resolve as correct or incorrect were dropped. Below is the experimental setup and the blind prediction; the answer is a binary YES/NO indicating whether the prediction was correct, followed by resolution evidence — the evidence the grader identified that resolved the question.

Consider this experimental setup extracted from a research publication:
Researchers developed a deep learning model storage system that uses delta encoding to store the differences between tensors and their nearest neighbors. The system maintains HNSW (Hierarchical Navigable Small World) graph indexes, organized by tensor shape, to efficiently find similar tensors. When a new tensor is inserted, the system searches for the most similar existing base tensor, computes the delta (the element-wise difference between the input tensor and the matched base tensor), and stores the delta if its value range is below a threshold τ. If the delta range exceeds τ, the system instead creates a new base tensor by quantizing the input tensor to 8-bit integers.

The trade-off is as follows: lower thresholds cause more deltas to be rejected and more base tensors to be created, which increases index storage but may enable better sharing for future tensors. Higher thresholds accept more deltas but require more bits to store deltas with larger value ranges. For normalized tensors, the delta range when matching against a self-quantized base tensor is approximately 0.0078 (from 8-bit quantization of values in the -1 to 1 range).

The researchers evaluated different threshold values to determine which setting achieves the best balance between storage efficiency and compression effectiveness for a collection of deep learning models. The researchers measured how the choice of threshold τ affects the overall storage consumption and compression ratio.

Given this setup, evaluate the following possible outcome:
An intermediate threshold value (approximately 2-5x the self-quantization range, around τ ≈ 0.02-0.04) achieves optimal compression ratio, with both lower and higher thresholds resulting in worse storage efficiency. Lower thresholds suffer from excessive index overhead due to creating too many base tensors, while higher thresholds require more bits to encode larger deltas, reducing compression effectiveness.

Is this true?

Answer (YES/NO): NO